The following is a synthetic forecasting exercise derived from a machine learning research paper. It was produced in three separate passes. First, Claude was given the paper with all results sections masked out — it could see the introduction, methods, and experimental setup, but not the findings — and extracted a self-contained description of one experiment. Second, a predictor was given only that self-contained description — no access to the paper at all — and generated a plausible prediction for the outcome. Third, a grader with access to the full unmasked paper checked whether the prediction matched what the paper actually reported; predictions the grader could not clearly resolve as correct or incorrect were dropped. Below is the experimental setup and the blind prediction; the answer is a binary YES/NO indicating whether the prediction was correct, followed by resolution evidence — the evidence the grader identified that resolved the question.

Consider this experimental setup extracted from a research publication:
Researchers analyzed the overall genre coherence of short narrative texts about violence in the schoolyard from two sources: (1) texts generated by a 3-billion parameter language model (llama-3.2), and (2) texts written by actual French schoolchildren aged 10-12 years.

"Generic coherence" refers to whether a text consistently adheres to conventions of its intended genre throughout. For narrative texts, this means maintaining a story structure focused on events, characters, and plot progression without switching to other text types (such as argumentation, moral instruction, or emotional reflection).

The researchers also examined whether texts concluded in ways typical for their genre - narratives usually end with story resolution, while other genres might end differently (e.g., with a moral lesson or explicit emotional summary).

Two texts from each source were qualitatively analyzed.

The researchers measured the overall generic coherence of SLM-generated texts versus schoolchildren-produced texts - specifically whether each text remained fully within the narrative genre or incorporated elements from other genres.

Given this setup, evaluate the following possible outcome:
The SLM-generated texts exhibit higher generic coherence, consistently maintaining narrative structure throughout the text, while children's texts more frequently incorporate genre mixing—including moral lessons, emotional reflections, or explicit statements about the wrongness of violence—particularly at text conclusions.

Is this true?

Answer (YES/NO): NO